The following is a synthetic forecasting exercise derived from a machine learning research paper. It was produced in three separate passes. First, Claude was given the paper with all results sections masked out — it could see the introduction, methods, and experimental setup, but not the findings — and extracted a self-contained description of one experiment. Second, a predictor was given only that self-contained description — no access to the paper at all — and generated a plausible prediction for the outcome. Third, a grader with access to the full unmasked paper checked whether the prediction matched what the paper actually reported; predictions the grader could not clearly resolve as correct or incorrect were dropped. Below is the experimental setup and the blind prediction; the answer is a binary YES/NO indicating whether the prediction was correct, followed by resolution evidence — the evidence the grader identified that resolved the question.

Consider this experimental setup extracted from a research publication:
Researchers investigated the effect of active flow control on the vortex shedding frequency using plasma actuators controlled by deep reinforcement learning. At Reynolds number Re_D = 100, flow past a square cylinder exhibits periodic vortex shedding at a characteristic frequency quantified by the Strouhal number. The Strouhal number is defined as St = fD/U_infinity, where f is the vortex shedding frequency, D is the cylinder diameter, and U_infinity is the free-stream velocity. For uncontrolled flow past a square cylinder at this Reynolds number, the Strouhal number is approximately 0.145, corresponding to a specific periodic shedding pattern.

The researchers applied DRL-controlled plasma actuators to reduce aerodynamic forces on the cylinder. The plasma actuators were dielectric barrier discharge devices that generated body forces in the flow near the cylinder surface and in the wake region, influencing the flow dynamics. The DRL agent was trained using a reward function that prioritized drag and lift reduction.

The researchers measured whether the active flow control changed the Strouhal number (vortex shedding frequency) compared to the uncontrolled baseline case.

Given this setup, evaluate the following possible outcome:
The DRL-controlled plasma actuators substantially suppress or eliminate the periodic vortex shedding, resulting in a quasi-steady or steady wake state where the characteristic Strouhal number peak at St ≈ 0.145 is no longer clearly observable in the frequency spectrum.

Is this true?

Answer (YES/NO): YES